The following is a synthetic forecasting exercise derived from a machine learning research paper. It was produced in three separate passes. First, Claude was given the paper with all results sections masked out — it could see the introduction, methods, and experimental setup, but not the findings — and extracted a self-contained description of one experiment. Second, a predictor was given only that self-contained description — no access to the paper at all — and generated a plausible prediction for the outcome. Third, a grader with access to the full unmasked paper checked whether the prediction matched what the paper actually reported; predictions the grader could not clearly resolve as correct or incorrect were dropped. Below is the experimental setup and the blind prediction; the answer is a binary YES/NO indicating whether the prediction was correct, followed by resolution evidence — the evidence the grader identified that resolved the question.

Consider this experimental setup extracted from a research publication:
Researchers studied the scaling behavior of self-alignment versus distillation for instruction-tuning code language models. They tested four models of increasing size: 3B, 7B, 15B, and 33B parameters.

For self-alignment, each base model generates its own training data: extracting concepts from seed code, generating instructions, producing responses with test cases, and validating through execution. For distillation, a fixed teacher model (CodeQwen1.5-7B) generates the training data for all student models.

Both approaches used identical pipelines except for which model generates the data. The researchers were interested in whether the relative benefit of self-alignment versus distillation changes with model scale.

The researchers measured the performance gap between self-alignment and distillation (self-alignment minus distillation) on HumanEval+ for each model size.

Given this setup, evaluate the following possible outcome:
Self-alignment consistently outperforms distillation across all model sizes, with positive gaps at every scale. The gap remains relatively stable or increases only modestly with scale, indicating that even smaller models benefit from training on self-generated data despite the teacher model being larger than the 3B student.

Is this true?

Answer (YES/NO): NO